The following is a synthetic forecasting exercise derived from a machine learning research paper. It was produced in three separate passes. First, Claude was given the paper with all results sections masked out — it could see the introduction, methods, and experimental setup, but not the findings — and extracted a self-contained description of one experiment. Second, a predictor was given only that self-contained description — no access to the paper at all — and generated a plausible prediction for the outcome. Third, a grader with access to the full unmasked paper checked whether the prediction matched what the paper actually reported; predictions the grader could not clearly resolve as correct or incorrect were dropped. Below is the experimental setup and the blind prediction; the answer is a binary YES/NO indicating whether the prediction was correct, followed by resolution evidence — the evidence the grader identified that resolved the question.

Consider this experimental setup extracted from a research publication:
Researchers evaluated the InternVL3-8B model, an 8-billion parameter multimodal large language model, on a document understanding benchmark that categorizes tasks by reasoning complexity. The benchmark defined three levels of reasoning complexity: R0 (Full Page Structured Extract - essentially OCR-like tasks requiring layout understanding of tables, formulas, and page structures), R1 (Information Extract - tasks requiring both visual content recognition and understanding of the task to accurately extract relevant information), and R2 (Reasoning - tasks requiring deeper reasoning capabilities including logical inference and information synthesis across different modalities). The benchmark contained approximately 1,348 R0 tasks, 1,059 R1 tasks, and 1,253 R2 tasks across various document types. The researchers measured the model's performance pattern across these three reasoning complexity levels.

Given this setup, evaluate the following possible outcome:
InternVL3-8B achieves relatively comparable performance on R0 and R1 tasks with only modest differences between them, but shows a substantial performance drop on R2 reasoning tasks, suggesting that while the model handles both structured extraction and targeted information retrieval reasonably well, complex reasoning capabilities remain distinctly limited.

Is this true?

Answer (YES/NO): NO